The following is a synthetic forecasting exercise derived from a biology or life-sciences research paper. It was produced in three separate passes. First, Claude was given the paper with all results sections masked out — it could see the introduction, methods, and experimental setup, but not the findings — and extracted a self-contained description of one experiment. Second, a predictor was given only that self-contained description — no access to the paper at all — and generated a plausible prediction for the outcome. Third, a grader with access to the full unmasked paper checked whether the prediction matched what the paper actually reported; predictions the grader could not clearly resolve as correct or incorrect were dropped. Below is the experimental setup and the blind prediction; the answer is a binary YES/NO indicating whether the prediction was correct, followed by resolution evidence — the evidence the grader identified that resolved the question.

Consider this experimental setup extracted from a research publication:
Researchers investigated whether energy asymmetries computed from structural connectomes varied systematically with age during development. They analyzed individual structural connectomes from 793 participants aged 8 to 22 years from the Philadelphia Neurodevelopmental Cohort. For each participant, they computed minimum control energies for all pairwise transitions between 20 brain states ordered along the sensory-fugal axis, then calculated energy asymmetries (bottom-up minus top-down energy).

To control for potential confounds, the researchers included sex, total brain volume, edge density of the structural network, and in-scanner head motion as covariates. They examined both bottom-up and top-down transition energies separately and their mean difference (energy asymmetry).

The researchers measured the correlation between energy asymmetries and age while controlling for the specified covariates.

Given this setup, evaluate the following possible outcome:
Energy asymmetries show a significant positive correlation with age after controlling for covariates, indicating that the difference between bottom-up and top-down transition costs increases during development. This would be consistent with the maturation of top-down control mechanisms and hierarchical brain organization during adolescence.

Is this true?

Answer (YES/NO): NO